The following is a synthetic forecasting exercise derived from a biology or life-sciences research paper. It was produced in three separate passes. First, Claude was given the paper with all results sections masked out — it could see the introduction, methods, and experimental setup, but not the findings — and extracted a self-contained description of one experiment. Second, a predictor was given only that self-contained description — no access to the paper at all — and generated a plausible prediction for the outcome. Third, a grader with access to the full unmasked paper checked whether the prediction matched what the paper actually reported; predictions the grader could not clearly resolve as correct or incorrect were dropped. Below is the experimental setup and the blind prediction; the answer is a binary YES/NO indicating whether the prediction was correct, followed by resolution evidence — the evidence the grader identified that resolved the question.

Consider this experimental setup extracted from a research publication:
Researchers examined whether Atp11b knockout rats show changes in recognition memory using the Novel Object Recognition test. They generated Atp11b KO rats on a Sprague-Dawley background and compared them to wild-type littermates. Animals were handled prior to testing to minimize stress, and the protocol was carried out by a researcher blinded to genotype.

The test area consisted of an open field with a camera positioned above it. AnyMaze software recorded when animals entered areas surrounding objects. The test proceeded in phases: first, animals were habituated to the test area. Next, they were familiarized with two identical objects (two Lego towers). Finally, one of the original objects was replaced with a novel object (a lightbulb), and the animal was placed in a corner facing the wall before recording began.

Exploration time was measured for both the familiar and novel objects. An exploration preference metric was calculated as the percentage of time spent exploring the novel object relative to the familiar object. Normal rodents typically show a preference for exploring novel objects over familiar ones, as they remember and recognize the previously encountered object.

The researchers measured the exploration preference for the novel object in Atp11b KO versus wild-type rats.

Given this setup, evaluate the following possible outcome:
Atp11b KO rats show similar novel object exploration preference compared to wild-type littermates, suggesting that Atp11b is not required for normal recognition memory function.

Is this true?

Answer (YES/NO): NO